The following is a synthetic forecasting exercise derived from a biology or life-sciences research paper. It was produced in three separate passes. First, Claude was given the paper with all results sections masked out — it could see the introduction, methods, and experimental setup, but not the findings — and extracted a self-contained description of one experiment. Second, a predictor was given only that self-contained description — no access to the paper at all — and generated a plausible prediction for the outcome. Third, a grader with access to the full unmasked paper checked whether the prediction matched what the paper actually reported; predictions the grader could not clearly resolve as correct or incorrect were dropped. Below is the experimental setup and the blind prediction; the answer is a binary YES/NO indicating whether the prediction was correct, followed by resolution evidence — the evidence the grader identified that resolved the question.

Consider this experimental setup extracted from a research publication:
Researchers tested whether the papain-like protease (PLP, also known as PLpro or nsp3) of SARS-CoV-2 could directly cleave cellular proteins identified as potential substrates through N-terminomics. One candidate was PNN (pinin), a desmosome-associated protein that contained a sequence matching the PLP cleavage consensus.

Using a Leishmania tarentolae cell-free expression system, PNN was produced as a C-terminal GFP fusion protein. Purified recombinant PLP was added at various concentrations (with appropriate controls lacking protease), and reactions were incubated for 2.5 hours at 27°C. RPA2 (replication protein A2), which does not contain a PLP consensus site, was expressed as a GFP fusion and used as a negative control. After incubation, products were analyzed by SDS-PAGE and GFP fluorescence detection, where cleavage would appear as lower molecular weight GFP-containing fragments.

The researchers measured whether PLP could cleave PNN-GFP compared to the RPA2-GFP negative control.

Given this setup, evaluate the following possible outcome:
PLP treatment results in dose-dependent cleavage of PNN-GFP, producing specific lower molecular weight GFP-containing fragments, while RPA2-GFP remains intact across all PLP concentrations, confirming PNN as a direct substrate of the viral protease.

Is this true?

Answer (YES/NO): NO